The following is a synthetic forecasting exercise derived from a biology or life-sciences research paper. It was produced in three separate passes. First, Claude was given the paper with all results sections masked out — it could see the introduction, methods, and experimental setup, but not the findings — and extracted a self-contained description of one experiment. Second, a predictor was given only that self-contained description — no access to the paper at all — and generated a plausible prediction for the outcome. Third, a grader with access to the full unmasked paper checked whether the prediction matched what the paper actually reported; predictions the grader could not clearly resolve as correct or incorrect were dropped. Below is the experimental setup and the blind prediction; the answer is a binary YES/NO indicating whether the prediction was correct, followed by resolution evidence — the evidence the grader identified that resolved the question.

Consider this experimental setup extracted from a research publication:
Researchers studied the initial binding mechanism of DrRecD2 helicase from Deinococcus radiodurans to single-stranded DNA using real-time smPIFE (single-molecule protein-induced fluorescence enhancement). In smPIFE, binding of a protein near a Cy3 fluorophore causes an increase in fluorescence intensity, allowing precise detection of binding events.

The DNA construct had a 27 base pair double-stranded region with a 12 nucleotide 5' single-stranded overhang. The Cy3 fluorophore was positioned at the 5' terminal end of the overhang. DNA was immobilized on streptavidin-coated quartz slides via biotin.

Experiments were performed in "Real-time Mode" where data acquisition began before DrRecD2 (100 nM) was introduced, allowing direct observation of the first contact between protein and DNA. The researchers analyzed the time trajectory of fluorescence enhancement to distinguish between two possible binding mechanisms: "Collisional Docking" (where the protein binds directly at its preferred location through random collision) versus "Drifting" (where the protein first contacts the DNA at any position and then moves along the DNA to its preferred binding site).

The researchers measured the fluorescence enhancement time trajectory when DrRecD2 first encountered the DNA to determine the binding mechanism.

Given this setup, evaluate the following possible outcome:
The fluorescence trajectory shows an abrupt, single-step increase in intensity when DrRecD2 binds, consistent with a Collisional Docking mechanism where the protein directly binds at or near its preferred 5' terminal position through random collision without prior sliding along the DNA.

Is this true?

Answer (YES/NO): NO